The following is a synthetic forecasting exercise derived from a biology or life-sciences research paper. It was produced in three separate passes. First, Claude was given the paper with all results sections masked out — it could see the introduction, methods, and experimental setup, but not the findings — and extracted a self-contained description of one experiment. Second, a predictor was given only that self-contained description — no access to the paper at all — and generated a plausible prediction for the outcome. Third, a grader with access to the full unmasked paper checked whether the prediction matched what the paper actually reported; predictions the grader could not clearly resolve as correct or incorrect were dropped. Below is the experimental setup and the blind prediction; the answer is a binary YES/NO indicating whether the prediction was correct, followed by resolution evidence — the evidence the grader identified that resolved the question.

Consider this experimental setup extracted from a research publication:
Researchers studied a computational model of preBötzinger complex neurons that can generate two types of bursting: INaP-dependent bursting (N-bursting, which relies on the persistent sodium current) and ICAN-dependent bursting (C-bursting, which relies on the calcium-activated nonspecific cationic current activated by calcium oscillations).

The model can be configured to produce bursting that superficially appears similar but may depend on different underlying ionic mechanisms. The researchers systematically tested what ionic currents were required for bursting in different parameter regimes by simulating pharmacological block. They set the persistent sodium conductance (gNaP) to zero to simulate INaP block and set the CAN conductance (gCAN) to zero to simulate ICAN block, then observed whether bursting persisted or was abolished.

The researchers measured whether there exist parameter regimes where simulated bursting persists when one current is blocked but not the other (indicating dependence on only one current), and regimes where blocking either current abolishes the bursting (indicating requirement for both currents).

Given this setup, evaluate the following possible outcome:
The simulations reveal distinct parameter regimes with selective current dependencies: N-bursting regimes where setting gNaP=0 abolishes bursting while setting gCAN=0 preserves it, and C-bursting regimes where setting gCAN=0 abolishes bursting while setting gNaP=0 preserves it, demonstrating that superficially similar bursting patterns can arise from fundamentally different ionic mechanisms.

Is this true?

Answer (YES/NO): YES